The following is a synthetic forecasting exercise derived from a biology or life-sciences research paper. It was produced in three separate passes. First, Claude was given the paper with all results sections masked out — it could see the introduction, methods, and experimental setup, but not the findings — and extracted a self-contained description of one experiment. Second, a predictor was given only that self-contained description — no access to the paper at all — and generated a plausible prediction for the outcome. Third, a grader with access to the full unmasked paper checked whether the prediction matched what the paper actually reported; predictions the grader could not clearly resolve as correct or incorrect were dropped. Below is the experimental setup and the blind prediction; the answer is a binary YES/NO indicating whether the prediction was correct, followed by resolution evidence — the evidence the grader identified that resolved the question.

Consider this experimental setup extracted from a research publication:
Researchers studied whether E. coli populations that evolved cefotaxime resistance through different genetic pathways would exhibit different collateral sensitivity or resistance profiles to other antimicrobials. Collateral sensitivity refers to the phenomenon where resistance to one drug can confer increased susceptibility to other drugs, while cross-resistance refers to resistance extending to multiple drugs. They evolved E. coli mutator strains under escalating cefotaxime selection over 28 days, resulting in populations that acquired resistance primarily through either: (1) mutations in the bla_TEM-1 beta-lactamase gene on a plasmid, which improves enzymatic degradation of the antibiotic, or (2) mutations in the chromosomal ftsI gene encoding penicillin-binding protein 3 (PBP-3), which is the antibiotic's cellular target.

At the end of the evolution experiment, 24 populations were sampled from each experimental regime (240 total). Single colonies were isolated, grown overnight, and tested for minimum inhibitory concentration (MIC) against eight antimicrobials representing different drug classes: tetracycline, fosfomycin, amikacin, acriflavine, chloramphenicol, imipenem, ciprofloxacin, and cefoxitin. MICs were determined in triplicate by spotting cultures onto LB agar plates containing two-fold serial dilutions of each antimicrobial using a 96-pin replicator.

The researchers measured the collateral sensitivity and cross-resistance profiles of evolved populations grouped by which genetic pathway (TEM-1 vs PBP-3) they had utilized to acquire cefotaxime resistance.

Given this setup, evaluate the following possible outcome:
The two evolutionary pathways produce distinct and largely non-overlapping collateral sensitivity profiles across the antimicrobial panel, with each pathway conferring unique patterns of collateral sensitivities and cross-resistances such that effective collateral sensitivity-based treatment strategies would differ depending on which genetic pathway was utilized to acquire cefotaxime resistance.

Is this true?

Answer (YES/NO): YES